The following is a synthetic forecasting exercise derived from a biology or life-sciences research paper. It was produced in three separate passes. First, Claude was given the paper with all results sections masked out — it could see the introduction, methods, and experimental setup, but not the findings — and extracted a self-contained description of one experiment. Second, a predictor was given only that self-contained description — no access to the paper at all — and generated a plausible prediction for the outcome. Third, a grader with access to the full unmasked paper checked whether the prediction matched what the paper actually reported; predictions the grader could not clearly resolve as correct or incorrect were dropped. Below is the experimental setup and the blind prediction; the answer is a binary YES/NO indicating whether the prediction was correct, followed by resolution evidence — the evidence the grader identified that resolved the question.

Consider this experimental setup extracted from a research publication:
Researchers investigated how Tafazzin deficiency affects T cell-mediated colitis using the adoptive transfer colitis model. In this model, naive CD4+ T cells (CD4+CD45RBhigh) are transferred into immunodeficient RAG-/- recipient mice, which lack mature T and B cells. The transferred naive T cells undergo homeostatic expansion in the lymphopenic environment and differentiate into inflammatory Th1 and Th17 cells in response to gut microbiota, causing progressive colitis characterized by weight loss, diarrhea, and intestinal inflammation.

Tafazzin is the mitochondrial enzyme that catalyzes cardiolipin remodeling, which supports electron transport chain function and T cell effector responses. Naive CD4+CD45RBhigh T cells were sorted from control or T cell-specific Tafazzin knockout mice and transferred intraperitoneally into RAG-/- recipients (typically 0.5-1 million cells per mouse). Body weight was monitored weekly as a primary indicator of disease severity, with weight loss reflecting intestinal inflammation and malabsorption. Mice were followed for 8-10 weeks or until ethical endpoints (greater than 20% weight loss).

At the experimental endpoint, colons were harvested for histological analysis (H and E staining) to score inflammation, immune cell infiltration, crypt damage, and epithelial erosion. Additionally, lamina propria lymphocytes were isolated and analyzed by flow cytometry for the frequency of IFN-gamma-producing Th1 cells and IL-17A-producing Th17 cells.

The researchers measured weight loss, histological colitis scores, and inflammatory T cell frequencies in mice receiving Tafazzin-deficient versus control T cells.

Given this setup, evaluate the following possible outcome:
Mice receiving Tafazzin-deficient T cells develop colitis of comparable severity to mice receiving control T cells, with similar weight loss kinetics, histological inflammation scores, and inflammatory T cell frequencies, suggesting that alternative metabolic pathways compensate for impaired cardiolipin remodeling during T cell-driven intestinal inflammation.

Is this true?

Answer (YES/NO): NO